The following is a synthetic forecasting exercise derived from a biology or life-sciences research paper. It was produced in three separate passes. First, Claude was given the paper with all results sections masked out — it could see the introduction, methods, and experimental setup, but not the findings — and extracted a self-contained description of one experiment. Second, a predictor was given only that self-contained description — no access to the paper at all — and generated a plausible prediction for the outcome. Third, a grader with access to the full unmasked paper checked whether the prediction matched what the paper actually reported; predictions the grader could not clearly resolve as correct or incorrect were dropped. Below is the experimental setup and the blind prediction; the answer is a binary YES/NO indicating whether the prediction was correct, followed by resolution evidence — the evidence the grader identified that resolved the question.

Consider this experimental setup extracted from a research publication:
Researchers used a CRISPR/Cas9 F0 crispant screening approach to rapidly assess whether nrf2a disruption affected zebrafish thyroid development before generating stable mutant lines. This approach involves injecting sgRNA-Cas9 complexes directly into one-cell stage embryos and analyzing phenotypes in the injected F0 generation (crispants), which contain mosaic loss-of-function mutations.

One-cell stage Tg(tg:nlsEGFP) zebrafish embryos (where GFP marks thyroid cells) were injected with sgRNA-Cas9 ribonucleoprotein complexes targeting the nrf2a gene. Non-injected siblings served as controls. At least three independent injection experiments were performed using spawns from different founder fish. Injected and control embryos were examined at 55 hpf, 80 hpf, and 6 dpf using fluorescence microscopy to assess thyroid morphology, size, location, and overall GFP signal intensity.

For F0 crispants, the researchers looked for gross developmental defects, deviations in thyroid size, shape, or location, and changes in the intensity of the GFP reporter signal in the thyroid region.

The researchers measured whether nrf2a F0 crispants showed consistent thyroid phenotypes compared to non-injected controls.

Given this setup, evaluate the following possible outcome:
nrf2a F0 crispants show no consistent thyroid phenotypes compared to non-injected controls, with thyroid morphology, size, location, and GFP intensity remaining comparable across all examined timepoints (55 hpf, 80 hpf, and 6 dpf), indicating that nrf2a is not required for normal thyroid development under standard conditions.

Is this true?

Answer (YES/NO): NO